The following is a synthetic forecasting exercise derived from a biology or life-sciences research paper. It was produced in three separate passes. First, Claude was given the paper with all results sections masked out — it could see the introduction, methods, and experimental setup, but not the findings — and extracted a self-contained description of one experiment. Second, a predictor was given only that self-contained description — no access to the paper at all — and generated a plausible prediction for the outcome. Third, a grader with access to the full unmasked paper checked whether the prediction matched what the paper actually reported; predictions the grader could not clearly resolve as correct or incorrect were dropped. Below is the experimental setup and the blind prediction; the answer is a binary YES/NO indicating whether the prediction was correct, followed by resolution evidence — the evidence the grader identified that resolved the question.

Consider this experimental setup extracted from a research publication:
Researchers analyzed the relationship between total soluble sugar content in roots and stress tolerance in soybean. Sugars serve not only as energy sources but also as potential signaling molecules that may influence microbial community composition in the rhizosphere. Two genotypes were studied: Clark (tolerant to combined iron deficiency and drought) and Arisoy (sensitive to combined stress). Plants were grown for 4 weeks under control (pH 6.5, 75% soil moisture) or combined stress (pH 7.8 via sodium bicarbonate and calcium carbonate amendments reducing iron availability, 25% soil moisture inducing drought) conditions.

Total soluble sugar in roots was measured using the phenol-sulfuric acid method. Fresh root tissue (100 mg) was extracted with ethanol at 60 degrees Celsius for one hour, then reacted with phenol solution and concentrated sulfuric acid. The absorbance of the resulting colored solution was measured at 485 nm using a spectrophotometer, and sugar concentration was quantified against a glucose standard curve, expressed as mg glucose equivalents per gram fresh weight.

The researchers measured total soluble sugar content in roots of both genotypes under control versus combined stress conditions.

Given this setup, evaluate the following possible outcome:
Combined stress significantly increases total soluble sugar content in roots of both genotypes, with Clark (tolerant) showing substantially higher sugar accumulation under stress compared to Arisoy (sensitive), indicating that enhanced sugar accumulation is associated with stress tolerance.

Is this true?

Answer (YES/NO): NO